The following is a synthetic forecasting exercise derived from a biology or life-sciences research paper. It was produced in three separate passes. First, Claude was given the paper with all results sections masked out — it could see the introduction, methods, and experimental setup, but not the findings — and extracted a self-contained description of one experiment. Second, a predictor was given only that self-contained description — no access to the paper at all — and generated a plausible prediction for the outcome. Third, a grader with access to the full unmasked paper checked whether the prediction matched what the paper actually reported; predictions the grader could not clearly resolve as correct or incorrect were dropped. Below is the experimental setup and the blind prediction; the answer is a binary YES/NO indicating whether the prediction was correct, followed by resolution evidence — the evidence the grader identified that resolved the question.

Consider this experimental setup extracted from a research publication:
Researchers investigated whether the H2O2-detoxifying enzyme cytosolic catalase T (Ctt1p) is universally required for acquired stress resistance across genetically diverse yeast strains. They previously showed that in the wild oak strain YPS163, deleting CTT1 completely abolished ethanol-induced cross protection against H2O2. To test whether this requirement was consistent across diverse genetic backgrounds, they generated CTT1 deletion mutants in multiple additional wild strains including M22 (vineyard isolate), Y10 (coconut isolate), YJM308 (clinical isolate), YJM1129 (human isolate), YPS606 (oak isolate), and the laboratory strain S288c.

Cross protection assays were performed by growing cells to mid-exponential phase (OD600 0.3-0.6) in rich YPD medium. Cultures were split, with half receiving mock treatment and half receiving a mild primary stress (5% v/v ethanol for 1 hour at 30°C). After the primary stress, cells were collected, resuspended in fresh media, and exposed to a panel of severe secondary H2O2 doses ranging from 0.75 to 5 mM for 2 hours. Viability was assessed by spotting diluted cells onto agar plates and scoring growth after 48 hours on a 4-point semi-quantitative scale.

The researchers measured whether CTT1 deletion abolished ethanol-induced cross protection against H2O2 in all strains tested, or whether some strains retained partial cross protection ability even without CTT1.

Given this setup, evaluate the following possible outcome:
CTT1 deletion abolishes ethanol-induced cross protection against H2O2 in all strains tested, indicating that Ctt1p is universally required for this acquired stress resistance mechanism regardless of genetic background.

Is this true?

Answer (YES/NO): NO